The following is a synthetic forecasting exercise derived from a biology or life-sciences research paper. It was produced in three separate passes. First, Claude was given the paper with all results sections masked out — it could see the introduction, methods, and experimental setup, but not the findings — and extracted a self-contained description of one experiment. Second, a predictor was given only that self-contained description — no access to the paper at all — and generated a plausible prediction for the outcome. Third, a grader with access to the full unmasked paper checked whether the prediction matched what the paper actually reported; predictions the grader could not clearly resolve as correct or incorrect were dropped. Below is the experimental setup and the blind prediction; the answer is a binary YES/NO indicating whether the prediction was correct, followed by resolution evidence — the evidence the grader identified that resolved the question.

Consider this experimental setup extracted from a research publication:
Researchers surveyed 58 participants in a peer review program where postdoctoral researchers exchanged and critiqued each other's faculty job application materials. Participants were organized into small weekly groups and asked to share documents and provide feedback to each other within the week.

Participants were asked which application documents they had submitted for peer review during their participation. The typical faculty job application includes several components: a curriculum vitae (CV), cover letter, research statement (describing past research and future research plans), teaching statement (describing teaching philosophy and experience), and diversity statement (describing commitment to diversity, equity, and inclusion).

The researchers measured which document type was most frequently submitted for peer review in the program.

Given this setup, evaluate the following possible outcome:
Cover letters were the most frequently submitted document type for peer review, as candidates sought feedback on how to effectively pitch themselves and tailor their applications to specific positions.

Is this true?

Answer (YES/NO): NO